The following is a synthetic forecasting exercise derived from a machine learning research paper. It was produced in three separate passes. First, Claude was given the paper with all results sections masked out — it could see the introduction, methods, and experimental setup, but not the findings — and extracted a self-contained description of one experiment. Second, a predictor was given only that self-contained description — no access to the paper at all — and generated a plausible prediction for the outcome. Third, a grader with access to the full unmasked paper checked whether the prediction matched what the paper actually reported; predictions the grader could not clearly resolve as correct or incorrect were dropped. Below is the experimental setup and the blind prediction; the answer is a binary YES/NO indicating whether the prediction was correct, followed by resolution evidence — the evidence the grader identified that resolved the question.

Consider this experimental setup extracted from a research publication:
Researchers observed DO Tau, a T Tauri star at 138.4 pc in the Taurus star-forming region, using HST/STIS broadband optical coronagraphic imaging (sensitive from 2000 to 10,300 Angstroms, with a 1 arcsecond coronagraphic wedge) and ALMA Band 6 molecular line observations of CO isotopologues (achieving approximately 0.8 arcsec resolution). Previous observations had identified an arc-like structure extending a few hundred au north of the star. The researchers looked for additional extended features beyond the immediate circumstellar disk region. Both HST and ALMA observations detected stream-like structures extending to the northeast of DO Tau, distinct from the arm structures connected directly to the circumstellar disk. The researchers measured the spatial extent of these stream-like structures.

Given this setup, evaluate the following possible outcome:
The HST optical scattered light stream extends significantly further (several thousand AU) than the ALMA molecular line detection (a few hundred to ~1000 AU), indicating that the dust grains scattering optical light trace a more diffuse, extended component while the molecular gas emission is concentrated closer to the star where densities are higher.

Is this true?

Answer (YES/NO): NO